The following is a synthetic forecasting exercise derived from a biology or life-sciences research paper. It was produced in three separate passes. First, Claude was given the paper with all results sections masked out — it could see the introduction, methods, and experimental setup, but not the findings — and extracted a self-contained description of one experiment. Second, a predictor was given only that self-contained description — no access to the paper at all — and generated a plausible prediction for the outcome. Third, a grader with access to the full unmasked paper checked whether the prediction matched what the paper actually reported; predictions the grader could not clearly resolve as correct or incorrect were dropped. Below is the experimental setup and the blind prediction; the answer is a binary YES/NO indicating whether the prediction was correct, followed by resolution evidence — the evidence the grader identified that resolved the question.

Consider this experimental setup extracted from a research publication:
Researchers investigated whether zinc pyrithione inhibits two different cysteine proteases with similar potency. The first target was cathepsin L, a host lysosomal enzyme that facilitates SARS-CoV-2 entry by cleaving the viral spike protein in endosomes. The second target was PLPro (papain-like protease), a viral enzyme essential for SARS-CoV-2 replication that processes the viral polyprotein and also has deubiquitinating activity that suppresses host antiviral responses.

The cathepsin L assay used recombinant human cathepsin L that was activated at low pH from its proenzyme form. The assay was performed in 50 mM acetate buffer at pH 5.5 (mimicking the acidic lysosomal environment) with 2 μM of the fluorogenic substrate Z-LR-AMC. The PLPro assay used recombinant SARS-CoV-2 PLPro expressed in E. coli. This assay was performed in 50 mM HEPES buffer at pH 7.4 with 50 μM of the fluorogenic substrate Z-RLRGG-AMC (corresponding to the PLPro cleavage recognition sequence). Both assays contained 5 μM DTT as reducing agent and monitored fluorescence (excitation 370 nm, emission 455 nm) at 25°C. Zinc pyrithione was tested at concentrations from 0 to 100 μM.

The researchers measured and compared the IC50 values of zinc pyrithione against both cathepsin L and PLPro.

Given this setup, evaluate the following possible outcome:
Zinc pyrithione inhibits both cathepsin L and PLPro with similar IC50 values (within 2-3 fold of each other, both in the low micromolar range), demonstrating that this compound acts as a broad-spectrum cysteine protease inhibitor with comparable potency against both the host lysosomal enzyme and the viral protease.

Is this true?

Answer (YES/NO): YES